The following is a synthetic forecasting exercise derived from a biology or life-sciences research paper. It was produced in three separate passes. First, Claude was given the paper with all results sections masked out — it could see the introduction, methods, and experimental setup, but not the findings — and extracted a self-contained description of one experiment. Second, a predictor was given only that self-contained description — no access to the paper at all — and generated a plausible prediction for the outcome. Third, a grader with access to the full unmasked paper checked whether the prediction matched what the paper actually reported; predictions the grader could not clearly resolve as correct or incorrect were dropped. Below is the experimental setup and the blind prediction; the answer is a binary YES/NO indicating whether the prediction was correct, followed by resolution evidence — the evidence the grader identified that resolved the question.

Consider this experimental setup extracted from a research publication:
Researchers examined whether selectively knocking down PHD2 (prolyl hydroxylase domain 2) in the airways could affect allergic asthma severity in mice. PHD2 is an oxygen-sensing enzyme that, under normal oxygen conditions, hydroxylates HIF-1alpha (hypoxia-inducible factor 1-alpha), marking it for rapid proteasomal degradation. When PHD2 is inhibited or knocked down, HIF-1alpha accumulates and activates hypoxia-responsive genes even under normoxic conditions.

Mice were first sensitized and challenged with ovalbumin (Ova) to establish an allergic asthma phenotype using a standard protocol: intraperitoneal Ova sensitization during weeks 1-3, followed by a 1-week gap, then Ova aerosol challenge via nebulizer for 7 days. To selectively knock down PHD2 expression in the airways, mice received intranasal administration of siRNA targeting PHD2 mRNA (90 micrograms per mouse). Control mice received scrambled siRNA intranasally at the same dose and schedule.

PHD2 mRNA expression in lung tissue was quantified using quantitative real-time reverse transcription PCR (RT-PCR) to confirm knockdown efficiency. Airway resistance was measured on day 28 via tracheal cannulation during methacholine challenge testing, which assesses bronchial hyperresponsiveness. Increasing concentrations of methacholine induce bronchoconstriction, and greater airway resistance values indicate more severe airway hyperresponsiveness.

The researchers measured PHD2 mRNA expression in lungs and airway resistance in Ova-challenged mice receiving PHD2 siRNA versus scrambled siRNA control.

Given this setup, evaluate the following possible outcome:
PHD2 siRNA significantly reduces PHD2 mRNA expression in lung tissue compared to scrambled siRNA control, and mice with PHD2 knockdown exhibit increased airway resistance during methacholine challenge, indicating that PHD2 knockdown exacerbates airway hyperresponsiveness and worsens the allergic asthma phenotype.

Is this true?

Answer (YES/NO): YES